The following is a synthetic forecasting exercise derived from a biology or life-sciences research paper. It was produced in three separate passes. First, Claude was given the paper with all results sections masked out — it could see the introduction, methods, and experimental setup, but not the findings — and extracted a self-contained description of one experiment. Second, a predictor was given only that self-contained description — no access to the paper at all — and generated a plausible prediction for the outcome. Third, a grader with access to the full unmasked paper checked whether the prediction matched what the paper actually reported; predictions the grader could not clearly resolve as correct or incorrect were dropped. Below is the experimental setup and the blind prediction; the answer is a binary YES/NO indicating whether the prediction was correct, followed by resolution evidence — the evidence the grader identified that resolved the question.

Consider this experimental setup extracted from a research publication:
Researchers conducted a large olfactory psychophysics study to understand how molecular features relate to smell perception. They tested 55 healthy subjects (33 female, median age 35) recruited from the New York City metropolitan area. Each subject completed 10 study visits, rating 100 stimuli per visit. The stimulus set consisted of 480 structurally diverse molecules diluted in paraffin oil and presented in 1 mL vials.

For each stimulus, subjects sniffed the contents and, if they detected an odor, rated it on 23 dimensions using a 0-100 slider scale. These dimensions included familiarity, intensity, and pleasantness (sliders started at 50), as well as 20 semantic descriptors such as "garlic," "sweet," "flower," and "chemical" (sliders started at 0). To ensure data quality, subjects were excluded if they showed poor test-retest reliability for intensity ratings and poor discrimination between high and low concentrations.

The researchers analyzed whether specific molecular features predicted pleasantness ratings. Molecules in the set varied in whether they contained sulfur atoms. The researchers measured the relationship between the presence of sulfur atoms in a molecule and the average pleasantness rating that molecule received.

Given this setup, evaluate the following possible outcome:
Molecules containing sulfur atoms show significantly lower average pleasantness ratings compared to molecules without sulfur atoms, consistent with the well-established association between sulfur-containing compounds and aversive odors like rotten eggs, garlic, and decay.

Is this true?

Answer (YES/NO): YES